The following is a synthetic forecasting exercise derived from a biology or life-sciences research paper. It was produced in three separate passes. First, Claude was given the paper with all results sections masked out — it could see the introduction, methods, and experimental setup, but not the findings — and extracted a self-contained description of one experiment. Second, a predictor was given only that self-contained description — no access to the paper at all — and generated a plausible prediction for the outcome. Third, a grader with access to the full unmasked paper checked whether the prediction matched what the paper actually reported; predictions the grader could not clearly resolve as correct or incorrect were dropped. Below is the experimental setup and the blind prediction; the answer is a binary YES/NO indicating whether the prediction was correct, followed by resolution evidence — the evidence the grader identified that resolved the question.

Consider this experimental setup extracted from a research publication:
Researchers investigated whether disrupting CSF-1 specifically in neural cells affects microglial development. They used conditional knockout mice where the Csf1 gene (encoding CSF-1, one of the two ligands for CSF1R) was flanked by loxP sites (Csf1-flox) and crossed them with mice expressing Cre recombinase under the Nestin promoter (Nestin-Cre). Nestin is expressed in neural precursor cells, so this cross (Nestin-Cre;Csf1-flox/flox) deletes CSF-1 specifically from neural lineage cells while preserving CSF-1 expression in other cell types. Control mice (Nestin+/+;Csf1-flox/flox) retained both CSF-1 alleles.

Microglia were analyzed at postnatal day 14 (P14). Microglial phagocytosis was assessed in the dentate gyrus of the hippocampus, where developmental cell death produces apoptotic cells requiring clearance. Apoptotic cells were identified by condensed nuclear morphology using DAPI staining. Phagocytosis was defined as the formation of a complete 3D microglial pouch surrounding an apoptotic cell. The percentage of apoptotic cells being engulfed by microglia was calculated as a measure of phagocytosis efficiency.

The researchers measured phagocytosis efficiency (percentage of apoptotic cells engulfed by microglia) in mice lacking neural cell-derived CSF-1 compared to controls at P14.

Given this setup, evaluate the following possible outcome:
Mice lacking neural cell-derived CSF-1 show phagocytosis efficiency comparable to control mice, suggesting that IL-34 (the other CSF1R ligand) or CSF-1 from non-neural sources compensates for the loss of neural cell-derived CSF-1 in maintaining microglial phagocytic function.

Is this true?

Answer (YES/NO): YES